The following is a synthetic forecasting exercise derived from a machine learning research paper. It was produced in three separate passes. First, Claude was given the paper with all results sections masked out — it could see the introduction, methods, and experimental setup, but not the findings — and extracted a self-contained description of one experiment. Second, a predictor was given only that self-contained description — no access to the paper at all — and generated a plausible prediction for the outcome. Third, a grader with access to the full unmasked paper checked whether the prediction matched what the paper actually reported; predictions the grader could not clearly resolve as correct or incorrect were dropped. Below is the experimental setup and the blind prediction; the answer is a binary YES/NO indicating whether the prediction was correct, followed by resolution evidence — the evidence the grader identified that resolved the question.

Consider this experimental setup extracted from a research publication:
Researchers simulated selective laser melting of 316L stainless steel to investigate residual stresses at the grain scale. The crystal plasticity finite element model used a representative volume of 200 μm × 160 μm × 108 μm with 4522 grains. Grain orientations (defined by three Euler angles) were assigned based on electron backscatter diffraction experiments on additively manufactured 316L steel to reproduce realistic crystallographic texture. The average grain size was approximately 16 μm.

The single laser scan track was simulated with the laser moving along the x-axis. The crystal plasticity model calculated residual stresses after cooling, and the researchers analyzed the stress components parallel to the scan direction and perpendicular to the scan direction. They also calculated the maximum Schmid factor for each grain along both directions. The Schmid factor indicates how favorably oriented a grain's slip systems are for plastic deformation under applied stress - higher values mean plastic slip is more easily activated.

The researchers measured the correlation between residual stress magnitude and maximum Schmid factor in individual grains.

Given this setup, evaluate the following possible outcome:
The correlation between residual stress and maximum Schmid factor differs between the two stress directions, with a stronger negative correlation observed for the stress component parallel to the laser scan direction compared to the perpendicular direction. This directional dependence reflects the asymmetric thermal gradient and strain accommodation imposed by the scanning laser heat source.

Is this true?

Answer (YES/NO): NO